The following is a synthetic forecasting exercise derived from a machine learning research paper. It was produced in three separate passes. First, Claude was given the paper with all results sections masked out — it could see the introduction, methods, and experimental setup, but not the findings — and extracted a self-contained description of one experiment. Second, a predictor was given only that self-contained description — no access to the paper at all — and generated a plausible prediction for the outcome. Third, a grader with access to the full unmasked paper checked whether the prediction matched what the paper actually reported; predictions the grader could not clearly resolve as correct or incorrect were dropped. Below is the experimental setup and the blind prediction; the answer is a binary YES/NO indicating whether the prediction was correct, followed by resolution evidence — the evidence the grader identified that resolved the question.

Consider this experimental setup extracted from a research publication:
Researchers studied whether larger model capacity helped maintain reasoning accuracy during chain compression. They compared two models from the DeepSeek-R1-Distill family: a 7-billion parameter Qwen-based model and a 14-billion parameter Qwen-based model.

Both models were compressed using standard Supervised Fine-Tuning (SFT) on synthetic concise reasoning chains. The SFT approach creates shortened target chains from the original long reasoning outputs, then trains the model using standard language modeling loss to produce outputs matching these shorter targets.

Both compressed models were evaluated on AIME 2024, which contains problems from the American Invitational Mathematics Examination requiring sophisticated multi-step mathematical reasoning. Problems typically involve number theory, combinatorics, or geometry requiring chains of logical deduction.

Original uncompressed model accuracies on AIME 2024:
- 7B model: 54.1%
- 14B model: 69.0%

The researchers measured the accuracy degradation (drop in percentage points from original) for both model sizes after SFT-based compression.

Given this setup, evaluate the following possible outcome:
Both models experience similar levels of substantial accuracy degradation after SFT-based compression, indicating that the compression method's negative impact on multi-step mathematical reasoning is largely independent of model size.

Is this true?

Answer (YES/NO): NO